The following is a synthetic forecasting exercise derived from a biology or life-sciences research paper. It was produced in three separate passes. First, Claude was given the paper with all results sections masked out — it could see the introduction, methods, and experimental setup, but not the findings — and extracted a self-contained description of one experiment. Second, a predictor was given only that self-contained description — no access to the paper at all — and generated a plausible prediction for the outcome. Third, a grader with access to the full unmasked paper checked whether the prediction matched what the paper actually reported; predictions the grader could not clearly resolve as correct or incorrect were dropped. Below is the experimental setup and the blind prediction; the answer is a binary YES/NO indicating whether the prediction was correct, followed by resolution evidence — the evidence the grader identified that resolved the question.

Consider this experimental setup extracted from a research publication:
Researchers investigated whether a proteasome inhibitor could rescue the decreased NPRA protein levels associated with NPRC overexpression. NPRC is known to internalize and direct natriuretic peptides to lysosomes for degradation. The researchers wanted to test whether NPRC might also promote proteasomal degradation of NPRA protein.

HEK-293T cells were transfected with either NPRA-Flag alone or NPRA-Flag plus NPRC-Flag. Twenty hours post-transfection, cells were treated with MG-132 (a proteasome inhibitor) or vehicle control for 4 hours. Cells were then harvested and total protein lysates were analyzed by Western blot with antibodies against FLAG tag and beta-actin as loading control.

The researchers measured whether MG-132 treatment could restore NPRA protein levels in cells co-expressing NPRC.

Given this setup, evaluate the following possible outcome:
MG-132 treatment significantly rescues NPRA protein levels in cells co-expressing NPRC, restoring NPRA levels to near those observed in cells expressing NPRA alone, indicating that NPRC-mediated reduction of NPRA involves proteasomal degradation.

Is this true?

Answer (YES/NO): NO